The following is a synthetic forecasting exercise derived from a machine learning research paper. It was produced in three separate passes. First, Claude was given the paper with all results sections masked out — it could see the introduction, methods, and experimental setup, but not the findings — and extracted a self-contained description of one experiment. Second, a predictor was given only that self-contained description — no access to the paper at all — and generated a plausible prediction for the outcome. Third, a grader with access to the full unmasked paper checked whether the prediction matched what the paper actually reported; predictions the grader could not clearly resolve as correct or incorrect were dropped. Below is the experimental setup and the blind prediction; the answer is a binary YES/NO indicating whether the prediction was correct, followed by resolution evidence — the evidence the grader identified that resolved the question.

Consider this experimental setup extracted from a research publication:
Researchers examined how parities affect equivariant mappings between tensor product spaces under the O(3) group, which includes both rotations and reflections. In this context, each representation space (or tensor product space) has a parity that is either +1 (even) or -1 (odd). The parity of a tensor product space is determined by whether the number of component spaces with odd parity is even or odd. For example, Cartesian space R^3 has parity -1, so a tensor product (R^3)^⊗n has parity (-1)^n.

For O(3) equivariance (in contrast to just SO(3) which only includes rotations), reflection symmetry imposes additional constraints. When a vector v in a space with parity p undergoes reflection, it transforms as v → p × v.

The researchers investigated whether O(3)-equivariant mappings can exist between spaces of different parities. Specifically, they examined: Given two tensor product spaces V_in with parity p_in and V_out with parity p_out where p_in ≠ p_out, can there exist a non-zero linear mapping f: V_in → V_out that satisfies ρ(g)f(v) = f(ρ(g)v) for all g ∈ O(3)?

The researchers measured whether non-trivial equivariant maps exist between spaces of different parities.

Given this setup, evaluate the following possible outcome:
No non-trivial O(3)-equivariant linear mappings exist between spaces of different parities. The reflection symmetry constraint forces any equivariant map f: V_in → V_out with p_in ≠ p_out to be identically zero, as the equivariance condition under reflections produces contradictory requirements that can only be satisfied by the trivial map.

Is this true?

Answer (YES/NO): YES